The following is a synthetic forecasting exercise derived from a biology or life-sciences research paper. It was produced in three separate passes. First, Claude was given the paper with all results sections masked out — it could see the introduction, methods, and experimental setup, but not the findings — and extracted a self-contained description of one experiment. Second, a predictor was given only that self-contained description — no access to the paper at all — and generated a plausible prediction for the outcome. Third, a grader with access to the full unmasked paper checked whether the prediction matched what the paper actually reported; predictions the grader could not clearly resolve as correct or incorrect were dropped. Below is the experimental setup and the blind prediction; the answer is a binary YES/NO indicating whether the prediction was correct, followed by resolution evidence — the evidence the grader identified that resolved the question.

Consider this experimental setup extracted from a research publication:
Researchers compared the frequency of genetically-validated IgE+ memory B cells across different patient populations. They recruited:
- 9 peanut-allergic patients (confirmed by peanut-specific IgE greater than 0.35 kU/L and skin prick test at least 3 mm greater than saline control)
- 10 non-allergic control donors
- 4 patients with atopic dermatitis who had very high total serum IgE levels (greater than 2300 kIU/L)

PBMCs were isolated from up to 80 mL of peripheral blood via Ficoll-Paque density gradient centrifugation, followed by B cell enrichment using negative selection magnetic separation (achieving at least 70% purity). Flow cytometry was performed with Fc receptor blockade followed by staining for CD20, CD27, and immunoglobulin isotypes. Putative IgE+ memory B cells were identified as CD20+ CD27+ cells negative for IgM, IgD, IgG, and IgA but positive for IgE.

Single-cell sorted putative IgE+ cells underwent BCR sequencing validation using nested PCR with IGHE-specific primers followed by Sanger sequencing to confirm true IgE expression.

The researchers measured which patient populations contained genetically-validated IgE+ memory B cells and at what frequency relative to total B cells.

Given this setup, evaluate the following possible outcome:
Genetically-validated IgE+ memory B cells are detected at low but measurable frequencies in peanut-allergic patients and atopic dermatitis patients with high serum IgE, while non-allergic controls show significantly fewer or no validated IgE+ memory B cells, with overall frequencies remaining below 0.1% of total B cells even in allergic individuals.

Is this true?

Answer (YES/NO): NO